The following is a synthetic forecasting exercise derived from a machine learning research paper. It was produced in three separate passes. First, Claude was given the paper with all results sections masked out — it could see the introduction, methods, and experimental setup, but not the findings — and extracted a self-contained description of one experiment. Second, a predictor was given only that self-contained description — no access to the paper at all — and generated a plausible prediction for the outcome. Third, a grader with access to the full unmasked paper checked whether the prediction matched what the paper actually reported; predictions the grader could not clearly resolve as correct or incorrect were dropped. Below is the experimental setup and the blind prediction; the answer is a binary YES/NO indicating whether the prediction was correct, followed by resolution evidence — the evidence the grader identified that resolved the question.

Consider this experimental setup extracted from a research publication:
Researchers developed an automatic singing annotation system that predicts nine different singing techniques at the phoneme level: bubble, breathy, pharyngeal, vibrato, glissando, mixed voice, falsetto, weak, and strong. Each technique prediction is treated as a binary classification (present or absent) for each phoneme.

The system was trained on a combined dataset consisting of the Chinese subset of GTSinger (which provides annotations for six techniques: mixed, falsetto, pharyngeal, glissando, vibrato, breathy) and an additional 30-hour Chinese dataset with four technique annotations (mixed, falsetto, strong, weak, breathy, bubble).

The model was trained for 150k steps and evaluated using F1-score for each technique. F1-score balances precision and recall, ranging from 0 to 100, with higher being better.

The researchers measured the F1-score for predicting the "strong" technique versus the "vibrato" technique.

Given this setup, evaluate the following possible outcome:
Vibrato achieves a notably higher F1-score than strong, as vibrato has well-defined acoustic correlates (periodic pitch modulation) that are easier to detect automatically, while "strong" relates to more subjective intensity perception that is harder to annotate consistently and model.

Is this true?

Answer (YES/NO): NO